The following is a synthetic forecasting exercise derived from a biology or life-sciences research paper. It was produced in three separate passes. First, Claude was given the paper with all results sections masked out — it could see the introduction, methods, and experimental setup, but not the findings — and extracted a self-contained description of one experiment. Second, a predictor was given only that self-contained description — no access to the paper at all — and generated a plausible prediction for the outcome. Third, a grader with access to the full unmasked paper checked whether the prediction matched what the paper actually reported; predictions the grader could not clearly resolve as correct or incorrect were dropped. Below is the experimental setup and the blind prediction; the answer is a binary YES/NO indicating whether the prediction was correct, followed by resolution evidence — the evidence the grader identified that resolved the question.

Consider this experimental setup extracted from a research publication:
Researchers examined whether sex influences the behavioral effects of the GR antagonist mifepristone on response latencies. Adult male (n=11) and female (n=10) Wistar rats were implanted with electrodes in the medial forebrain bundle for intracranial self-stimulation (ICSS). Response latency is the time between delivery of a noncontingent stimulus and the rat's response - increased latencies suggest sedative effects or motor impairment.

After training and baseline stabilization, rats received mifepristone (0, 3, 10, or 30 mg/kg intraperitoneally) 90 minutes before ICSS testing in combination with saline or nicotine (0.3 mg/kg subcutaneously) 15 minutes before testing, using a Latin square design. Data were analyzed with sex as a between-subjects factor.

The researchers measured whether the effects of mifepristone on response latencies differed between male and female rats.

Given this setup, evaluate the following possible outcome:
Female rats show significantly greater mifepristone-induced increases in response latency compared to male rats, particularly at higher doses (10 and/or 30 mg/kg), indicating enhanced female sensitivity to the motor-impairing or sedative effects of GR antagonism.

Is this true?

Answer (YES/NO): NO